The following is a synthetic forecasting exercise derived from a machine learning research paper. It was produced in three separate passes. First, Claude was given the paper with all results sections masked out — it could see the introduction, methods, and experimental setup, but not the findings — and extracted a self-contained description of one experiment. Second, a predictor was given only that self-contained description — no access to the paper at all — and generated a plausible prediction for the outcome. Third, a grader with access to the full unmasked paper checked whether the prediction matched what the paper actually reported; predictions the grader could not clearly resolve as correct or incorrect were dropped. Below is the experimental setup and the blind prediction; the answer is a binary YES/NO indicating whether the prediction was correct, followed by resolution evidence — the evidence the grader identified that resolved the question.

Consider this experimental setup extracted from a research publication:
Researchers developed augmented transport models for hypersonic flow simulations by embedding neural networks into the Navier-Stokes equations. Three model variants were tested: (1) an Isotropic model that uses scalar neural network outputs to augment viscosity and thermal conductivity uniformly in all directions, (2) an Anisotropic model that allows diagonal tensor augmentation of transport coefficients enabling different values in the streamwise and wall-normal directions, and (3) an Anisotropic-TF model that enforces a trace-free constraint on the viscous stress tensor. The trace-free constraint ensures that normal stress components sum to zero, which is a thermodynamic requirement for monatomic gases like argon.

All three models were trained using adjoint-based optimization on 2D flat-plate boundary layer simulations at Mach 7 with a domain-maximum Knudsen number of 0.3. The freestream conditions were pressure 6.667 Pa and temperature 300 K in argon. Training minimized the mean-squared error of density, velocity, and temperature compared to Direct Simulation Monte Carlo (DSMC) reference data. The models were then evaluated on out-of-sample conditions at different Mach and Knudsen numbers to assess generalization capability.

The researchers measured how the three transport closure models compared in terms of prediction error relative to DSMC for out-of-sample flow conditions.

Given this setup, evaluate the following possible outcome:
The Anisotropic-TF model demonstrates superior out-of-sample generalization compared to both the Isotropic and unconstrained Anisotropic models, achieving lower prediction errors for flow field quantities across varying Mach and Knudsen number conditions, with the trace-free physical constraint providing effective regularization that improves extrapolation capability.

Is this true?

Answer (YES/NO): NO